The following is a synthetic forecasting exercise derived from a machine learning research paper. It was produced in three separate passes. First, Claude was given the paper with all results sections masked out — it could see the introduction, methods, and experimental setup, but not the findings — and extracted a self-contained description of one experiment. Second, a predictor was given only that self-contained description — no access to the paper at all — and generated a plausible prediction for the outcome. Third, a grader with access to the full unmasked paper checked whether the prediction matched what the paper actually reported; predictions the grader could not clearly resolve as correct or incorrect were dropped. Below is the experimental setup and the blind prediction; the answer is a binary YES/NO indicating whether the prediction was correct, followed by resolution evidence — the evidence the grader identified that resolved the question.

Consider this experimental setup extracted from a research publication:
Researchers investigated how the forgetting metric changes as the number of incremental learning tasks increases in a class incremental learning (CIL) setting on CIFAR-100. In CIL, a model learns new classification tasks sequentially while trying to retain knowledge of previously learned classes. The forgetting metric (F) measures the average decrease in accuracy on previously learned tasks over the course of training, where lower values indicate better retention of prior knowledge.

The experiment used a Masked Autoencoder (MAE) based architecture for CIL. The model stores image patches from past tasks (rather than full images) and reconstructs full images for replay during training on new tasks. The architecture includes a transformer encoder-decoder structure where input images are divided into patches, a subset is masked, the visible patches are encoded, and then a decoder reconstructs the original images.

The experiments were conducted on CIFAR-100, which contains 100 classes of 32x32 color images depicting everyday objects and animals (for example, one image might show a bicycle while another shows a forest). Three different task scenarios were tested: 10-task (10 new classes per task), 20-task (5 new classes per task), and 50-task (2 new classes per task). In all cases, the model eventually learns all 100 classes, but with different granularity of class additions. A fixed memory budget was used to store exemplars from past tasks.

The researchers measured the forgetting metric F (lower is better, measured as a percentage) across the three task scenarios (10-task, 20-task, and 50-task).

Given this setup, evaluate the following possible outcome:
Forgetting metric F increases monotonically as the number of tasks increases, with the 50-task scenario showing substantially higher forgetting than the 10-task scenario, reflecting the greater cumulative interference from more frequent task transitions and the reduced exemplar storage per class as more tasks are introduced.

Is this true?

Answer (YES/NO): YES